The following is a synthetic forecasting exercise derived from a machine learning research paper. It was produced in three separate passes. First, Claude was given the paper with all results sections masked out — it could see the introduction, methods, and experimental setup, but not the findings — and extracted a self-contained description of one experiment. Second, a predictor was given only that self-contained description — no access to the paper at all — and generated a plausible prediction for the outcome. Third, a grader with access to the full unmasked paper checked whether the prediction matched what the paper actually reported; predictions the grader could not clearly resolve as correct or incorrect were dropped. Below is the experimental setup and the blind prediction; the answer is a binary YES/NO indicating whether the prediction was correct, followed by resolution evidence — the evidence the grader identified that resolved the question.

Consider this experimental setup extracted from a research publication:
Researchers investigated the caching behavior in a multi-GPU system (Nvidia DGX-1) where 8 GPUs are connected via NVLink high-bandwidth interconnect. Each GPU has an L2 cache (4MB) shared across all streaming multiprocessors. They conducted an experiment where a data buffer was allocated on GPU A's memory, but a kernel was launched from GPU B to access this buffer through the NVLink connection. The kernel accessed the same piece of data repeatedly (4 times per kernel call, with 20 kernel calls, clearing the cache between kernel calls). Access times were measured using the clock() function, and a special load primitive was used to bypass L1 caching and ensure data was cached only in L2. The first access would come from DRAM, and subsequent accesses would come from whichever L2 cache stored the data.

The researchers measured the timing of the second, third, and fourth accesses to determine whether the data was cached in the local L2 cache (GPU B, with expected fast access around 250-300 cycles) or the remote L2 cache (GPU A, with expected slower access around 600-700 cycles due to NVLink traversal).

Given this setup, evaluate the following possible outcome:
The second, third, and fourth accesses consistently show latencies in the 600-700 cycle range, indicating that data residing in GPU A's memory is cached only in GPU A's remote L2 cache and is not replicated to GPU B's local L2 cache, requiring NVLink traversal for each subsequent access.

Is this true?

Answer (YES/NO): YES